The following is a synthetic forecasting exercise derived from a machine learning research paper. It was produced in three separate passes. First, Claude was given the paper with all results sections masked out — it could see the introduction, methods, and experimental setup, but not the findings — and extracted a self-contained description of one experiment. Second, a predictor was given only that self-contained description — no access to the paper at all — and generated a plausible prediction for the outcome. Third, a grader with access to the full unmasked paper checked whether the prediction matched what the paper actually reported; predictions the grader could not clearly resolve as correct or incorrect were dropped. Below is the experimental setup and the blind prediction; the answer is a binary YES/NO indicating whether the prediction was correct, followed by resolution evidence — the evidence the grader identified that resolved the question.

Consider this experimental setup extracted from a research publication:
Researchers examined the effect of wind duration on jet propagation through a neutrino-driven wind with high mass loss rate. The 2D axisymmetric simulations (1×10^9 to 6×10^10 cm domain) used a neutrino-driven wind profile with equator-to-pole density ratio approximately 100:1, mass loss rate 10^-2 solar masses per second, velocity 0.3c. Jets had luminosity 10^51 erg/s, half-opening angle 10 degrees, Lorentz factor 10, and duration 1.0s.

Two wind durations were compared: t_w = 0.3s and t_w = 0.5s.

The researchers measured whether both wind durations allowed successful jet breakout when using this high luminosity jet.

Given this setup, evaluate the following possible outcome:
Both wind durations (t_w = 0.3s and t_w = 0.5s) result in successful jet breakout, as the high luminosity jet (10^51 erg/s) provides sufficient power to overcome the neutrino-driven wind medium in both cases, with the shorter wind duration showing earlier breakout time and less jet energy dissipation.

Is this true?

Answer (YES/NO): YES